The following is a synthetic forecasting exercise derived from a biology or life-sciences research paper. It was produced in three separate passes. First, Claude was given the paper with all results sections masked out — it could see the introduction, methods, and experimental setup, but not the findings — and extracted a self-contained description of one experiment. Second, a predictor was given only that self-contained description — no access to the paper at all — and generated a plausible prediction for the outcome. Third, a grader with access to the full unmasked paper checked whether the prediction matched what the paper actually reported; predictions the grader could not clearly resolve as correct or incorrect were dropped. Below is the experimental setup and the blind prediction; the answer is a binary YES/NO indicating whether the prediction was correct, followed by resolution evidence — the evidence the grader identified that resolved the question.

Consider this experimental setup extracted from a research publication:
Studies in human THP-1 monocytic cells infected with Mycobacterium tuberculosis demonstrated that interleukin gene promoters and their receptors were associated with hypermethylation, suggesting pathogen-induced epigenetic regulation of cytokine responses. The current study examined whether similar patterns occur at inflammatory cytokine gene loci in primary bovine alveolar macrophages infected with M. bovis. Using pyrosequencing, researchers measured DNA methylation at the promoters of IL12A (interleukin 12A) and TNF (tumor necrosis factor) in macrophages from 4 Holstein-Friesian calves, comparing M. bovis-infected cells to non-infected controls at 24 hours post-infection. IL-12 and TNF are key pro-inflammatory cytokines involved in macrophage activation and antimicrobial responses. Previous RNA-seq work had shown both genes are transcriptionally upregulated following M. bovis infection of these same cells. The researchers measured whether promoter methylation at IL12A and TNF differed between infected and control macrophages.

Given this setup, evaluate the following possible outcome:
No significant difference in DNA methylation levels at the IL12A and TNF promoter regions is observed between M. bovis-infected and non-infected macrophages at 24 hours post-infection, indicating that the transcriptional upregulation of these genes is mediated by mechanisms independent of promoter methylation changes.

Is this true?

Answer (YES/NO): YES